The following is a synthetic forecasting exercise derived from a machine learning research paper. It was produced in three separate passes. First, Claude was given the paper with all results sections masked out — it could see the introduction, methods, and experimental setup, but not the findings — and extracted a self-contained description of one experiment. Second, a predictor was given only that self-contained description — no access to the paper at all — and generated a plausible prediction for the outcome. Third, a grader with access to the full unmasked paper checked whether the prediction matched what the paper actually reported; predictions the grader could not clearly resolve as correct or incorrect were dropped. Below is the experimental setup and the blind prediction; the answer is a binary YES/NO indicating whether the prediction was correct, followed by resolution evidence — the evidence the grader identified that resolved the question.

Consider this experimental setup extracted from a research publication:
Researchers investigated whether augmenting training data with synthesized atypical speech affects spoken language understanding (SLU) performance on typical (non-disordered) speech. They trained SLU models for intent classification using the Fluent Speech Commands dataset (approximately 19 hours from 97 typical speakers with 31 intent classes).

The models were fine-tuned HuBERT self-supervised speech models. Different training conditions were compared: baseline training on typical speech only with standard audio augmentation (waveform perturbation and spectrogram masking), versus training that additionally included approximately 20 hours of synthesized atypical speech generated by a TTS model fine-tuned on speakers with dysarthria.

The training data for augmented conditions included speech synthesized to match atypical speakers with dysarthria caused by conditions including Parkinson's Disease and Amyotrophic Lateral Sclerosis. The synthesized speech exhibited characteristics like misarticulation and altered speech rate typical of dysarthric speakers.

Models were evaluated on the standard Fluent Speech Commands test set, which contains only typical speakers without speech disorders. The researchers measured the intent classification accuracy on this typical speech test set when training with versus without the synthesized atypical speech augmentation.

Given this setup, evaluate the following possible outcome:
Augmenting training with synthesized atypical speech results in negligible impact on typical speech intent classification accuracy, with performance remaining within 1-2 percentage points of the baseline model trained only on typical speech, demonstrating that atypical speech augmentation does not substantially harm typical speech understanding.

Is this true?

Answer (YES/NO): YES